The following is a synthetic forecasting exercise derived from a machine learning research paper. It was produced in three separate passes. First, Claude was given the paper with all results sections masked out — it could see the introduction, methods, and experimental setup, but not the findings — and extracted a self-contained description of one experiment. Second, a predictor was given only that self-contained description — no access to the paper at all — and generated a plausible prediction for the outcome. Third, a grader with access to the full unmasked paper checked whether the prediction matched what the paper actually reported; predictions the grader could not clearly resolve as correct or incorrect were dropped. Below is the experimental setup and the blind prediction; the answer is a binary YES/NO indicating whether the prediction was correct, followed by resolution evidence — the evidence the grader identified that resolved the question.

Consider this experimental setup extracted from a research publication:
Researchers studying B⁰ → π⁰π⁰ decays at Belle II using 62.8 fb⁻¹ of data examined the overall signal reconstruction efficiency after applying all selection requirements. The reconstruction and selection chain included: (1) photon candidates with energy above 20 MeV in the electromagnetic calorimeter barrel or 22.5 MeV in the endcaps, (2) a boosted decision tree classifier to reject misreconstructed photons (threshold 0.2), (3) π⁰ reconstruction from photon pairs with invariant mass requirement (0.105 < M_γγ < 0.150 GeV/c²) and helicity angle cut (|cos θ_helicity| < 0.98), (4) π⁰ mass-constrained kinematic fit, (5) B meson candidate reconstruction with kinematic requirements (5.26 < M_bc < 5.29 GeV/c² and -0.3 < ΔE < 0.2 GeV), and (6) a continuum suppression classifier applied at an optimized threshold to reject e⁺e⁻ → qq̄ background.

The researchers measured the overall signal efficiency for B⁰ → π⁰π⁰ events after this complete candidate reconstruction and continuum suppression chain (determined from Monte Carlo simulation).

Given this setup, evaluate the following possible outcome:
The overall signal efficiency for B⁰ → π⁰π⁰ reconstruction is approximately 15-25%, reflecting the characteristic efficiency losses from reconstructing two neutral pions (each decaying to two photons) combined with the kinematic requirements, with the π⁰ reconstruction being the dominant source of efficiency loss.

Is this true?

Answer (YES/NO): YES